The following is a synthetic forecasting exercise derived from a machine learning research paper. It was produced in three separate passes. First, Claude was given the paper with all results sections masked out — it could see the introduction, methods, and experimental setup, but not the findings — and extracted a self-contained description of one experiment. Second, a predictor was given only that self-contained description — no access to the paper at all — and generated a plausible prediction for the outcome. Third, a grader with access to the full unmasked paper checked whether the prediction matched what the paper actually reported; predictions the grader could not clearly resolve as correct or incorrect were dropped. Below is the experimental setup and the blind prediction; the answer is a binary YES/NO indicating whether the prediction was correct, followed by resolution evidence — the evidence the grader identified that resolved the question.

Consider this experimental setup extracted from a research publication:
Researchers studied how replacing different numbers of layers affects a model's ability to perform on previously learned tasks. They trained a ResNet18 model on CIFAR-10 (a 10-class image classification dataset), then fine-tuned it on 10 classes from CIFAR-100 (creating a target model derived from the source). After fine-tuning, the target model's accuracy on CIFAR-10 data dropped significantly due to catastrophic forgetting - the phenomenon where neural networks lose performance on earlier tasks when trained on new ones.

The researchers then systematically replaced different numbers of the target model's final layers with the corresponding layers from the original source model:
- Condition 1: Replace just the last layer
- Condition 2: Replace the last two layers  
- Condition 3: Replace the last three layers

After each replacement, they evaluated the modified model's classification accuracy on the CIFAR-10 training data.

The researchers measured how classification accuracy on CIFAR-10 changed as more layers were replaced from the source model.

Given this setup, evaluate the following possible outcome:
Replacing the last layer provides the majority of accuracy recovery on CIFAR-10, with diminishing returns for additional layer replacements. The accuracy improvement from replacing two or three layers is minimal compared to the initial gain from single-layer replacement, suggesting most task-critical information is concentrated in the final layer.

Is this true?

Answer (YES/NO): NO